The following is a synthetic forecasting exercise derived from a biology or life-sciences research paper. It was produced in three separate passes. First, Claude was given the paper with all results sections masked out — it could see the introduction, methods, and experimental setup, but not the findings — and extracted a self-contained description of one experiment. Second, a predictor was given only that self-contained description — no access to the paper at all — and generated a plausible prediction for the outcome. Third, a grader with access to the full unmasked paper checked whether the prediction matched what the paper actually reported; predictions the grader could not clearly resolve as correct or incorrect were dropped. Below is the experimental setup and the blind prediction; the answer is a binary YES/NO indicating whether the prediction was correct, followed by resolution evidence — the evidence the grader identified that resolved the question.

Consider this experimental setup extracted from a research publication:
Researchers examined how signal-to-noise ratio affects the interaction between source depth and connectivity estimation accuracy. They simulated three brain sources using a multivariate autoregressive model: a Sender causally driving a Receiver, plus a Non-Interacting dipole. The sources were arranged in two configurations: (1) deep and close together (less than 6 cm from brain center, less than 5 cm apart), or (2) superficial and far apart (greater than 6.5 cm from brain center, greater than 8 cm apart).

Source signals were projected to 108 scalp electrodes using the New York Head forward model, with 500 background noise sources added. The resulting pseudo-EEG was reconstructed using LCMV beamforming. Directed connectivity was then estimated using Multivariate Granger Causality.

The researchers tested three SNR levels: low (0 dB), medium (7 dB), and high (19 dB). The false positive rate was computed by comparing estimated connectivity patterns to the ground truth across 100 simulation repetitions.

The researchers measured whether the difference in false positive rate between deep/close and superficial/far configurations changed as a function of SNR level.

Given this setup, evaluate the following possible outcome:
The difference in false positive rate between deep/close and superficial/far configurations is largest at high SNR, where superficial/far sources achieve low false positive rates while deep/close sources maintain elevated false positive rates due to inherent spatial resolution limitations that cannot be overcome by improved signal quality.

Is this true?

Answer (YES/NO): YES